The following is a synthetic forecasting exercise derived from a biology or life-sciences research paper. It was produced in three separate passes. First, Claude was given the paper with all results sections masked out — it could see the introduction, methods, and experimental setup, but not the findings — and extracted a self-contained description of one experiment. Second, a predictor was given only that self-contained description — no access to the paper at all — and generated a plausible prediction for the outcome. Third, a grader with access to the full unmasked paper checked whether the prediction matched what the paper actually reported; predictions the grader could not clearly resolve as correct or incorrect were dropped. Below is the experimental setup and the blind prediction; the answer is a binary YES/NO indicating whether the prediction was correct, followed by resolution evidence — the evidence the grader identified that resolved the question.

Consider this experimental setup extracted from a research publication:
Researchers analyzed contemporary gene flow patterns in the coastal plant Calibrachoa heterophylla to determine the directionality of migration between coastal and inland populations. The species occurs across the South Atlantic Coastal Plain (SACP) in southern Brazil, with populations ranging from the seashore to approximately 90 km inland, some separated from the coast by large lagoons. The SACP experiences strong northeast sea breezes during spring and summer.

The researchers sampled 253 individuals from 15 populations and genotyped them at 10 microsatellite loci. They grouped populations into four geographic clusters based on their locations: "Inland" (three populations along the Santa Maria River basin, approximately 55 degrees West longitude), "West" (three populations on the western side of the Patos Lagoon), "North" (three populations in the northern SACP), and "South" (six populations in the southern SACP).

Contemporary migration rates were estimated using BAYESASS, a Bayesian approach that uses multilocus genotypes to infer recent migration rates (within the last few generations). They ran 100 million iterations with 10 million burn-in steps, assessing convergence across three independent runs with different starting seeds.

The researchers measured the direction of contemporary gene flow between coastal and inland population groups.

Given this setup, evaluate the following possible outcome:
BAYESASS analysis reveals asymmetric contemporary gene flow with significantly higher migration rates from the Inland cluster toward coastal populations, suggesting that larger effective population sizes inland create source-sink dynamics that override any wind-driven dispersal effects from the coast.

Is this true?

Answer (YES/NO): NO